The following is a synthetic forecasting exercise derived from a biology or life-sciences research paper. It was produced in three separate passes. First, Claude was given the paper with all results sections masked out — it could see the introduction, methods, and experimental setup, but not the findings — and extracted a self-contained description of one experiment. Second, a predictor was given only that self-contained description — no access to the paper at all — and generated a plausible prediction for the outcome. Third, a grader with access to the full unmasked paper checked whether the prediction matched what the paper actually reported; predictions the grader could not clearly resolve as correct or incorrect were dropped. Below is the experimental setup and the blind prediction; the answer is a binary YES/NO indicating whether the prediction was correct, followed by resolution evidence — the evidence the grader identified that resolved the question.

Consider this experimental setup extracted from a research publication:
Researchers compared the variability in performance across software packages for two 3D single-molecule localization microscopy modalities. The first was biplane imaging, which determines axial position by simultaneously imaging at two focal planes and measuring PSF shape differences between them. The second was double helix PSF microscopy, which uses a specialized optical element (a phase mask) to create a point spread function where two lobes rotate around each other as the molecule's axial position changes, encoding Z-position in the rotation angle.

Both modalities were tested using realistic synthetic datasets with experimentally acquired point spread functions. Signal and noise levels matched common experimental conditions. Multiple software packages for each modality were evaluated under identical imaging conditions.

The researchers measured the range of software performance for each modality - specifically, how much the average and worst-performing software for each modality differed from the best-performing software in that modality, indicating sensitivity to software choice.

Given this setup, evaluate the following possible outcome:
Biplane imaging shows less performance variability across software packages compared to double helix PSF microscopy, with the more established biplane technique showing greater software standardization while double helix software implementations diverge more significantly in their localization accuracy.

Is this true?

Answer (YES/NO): NO